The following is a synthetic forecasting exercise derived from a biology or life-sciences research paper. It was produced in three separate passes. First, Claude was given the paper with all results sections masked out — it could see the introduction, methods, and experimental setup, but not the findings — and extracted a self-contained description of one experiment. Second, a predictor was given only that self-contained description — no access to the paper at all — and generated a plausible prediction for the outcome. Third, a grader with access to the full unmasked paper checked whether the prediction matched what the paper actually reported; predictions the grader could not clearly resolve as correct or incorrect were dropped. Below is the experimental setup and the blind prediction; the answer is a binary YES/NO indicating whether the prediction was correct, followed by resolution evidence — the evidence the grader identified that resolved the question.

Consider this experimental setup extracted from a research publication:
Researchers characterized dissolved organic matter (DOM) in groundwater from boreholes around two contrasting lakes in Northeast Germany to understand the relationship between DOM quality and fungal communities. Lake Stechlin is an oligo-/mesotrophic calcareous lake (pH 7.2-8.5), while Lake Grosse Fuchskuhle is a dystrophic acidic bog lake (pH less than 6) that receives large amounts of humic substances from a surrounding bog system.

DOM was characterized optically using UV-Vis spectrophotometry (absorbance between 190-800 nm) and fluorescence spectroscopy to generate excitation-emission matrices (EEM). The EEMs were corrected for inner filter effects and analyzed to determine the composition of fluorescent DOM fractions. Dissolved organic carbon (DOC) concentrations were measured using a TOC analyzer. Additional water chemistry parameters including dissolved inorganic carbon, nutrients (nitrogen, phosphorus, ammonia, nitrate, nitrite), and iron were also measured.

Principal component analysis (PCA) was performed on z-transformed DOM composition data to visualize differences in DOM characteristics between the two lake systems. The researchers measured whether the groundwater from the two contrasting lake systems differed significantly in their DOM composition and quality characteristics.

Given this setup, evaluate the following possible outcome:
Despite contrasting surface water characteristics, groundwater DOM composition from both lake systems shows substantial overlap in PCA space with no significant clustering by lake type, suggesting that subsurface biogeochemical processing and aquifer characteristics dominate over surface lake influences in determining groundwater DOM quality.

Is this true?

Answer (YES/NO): NO